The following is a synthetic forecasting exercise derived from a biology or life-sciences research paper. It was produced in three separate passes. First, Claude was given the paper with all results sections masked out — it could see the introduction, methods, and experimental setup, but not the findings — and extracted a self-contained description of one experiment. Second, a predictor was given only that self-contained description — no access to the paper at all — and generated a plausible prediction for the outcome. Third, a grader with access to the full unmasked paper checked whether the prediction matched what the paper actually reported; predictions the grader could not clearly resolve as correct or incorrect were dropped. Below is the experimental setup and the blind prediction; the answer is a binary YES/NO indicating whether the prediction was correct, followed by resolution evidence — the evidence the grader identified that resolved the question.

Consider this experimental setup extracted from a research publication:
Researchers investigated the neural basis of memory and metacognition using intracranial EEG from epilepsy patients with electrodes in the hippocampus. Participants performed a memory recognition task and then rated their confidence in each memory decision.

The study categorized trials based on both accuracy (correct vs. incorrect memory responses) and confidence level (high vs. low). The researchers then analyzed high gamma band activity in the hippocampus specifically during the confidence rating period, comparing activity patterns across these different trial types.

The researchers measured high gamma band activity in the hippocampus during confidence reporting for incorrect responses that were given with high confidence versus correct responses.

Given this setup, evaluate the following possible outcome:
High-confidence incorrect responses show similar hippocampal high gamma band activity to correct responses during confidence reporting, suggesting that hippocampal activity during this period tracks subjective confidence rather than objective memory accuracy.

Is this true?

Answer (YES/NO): NO